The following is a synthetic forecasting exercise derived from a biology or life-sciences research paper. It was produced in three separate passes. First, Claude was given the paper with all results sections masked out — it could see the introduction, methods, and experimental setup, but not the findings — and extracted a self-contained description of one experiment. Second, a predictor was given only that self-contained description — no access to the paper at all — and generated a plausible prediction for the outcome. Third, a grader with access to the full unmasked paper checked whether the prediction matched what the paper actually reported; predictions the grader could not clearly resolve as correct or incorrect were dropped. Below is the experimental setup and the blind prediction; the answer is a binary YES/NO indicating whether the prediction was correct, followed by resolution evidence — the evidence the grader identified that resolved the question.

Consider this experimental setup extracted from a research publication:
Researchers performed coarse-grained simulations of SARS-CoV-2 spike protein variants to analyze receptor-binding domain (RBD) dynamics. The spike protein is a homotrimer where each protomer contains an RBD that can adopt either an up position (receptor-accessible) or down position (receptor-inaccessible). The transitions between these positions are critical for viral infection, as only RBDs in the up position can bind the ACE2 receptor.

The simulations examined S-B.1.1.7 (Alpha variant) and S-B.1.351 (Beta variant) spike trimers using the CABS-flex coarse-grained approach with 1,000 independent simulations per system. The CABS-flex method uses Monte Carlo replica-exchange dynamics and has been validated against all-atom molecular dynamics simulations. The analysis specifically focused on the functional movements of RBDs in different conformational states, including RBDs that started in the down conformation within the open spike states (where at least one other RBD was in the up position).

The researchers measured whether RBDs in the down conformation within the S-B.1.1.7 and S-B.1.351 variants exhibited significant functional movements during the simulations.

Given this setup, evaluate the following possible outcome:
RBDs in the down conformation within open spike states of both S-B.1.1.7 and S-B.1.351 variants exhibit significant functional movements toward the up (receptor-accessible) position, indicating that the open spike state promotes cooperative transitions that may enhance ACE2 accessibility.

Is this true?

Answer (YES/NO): NO